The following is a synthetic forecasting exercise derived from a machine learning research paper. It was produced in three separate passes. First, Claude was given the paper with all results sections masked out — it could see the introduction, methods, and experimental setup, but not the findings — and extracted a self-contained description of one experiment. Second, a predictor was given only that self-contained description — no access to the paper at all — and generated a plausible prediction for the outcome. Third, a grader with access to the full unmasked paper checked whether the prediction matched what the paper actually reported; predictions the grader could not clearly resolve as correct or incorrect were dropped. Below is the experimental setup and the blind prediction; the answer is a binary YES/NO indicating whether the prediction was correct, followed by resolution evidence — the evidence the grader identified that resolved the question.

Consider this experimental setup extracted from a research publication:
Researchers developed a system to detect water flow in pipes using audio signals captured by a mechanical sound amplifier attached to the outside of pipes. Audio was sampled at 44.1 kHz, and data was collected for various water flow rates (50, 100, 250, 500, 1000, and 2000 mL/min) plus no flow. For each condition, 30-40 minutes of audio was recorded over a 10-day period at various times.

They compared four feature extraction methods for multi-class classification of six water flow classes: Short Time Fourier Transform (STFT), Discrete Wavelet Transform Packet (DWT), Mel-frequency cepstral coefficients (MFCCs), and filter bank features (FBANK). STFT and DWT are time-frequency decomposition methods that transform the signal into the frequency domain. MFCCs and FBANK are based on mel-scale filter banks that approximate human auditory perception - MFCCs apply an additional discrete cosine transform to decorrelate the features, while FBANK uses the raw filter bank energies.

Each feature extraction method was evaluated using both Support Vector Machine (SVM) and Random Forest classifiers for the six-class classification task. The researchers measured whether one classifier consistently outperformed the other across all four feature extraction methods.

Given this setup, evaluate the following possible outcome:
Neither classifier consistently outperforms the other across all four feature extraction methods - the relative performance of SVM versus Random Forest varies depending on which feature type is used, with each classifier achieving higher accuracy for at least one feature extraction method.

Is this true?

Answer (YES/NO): NO